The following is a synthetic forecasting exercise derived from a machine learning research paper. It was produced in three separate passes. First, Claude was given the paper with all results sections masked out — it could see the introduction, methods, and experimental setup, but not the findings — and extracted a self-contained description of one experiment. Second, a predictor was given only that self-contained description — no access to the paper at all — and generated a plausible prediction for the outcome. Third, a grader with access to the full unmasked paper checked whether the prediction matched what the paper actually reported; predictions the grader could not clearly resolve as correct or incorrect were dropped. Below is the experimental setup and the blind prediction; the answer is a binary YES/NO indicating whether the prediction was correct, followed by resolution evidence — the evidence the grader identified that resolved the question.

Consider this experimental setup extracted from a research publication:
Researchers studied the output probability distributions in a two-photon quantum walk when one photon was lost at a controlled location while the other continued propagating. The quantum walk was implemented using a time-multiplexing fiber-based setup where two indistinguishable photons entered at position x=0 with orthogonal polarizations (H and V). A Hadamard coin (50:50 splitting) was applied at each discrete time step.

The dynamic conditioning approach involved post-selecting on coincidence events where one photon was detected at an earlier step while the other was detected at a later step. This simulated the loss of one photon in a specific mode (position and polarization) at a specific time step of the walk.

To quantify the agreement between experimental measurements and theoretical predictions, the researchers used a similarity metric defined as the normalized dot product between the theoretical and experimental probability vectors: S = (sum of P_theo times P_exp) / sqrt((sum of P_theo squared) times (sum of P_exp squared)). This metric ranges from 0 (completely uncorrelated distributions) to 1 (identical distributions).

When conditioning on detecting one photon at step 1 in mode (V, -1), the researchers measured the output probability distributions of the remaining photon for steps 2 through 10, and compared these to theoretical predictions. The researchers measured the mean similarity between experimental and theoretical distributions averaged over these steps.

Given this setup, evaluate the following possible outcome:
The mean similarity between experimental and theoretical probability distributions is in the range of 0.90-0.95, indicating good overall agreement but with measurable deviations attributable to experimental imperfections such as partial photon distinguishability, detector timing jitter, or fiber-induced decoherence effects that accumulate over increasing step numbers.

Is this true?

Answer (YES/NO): NO